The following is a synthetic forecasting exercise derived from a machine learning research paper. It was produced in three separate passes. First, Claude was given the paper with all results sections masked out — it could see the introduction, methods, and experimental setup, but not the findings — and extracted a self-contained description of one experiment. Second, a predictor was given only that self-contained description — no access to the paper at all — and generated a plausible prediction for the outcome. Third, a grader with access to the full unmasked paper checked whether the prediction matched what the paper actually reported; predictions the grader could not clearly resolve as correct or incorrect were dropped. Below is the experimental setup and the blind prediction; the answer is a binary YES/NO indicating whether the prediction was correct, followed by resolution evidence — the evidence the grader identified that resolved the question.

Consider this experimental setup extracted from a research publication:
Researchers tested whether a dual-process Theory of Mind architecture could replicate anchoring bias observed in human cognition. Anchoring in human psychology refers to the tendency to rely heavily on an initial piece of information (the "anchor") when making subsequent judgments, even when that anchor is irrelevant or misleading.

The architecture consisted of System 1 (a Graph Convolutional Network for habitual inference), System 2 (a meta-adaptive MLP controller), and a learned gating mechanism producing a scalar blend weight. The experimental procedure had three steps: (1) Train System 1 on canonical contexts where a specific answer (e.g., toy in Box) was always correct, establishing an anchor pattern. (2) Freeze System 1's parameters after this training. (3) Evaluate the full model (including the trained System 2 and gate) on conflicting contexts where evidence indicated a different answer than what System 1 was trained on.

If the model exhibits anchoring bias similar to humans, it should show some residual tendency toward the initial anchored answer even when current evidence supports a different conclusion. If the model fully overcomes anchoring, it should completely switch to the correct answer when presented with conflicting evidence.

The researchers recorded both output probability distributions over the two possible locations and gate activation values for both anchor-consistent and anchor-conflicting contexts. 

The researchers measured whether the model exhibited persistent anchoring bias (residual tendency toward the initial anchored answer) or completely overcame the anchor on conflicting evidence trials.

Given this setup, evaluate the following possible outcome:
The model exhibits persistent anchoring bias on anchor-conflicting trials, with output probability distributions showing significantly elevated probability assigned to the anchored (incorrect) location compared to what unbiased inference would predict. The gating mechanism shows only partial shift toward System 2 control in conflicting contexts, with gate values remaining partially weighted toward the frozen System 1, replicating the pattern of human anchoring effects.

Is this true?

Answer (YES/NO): NO